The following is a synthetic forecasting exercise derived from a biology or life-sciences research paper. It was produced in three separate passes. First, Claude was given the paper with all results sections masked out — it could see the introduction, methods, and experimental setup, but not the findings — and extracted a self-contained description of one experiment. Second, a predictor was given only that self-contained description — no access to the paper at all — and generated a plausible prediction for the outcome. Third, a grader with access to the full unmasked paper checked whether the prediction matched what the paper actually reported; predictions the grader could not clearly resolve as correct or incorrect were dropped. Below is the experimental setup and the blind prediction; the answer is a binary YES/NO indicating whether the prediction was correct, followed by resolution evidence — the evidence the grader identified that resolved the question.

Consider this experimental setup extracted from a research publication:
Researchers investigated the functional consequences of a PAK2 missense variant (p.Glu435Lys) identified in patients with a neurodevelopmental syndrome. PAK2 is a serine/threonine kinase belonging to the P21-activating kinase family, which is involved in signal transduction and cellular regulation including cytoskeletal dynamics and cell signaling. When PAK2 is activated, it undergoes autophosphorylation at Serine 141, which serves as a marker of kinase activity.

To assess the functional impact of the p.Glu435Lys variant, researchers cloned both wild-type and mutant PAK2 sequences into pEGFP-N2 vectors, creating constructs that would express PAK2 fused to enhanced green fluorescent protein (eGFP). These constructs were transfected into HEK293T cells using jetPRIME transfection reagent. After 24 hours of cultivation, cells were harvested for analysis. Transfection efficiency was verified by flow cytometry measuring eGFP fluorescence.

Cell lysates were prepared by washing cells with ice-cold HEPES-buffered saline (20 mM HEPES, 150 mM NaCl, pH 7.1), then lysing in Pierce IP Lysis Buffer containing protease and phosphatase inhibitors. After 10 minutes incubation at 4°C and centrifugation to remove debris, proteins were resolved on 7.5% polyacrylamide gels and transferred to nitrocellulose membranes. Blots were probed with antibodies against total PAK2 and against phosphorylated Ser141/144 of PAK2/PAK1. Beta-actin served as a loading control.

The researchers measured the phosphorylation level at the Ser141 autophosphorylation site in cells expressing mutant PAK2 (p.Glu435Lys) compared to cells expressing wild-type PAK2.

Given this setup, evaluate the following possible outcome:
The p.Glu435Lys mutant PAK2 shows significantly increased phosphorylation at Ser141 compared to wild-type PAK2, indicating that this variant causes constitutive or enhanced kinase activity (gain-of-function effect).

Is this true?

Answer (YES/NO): NO